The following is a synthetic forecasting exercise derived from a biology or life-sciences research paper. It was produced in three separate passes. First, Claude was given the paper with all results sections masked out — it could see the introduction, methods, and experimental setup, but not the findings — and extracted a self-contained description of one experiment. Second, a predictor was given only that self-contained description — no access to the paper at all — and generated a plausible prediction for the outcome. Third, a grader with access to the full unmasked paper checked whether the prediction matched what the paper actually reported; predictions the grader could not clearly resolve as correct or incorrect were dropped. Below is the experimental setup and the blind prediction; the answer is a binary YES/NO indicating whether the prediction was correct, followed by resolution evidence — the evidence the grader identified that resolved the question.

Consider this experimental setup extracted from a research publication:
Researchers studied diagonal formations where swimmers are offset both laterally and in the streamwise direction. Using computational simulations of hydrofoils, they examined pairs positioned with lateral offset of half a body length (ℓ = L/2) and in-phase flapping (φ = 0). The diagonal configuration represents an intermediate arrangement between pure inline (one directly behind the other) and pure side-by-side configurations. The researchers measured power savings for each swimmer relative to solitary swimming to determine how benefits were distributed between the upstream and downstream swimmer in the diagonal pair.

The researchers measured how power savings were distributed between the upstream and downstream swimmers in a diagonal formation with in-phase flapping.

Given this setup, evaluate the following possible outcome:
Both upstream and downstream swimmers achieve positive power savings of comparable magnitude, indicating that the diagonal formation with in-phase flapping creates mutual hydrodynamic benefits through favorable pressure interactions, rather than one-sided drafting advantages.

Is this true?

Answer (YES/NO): NO